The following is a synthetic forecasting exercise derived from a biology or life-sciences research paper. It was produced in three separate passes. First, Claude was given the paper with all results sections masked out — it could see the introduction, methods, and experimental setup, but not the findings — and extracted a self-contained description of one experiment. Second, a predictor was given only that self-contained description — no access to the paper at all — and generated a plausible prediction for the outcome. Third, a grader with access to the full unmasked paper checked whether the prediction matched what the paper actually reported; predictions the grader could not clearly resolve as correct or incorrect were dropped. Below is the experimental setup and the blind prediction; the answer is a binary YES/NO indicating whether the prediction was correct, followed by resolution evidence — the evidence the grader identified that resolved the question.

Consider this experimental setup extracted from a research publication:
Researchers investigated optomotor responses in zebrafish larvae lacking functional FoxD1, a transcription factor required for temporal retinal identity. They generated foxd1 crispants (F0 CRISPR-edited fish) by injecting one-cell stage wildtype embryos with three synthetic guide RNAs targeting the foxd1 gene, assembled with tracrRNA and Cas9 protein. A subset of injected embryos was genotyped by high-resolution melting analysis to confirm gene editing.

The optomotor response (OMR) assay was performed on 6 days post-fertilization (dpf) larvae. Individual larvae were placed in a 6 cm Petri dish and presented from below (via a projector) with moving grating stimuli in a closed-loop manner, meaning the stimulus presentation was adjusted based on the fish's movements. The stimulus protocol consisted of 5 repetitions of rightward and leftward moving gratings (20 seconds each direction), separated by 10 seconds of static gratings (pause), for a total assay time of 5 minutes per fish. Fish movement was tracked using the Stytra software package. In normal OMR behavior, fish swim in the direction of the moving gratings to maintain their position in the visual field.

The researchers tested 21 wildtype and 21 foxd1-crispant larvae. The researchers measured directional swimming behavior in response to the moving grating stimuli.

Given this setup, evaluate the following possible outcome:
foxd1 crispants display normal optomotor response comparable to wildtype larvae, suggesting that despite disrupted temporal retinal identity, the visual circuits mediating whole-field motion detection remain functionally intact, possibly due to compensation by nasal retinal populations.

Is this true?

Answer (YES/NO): NO